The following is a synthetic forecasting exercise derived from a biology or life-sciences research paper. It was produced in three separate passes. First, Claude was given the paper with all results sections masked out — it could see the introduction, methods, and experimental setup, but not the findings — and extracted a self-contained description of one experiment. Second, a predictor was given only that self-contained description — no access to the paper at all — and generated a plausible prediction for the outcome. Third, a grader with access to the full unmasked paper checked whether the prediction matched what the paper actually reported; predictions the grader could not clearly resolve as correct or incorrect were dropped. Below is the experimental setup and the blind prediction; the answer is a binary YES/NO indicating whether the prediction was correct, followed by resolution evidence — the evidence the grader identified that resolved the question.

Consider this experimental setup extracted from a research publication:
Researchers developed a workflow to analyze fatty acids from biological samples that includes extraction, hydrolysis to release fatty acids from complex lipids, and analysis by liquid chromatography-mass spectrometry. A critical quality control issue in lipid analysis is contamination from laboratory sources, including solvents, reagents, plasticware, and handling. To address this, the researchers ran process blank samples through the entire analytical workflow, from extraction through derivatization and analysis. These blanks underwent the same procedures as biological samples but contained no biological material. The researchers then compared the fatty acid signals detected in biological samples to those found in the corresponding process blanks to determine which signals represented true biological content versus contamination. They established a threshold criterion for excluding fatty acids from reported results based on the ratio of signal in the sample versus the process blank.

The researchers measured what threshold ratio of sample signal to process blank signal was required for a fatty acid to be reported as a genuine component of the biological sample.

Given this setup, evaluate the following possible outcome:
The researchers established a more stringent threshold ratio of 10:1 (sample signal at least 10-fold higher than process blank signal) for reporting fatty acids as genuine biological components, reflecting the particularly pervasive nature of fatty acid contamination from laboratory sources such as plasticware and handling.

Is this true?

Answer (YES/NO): NO